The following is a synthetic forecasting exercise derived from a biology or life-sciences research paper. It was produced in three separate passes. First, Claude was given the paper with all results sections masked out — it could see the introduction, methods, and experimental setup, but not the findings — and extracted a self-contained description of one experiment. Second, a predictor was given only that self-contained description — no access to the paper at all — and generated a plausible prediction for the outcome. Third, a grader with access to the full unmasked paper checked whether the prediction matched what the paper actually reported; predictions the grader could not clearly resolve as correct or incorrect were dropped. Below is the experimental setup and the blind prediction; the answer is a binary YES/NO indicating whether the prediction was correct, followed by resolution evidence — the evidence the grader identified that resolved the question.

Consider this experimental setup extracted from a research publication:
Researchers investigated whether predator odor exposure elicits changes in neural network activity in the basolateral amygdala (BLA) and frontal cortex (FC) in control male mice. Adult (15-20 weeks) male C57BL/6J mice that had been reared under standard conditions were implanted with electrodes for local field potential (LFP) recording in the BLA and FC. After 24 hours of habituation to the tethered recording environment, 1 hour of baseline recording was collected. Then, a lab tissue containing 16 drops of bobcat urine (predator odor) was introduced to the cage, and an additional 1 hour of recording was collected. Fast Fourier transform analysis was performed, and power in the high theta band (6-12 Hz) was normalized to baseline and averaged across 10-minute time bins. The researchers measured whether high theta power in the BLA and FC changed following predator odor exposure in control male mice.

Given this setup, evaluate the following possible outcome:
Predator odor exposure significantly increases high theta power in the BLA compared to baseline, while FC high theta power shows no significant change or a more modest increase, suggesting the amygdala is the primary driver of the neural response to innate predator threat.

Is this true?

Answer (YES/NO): NO